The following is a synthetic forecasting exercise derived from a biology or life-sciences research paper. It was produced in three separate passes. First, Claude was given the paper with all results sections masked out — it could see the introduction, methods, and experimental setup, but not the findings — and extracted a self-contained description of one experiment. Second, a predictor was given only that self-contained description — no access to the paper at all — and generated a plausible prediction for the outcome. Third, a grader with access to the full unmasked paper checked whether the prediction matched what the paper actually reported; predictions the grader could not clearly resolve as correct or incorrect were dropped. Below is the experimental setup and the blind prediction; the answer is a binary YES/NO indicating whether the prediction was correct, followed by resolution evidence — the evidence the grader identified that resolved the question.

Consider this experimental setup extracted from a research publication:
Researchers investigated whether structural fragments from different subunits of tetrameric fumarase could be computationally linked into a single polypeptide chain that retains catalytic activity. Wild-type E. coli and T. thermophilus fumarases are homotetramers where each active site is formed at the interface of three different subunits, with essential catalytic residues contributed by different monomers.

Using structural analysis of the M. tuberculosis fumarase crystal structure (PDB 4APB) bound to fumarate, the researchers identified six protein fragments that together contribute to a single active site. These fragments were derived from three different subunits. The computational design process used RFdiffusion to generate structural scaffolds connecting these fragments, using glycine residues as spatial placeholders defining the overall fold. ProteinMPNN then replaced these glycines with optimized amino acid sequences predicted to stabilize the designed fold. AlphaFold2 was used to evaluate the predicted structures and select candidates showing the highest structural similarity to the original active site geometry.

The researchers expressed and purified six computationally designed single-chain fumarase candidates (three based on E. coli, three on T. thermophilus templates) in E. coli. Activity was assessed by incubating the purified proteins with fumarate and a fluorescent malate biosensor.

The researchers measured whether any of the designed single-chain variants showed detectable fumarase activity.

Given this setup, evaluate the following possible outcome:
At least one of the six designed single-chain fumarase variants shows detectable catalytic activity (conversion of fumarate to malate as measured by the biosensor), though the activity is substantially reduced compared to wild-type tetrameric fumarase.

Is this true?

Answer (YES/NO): YES